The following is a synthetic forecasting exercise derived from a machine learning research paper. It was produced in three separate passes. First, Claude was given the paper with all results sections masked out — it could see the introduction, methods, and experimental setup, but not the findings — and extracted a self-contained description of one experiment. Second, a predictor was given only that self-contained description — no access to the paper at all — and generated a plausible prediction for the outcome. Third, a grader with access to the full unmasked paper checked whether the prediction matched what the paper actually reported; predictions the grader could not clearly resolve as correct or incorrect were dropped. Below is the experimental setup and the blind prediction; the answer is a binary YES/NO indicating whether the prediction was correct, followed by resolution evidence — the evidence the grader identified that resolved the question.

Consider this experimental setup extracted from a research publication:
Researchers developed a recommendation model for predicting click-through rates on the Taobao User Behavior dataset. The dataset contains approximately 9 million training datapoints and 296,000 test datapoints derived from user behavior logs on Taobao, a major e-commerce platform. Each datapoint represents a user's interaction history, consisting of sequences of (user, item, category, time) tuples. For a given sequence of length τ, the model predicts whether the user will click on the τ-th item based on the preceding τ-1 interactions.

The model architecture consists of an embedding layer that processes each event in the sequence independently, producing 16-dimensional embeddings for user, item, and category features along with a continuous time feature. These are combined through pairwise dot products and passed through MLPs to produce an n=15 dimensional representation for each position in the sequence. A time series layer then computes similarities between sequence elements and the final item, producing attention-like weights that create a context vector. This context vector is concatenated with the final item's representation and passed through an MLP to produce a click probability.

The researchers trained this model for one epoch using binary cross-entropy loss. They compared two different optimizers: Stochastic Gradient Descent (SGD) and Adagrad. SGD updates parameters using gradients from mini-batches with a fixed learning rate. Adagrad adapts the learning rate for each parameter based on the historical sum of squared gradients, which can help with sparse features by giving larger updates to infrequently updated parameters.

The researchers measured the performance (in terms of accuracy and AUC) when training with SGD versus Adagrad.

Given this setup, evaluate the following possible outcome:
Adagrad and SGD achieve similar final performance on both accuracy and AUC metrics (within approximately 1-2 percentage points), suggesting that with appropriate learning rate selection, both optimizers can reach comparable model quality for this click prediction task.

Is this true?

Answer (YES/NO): NO